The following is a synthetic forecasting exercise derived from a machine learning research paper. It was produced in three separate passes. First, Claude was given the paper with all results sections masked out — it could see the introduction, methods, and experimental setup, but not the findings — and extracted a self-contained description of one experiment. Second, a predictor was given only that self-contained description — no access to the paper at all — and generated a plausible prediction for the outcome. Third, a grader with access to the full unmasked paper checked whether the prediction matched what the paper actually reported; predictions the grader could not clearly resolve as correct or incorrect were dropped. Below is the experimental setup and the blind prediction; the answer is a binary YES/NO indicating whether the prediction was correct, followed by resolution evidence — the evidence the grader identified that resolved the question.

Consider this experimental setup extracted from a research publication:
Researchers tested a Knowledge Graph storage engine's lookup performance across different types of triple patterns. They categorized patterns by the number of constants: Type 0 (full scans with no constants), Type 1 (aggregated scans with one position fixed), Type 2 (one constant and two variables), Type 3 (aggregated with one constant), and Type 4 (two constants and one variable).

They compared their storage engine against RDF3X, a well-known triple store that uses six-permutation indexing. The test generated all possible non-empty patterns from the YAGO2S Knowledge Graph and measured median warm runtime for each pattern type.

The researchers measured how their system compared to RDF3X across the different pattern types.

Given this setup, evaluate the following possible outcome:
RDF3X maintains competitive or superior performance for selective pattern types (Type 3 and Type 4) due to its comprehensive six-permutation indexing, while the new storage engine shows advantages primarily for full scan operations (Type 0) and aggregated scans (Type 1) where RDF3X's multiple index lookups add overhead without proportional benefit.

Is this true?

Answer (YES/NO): NO